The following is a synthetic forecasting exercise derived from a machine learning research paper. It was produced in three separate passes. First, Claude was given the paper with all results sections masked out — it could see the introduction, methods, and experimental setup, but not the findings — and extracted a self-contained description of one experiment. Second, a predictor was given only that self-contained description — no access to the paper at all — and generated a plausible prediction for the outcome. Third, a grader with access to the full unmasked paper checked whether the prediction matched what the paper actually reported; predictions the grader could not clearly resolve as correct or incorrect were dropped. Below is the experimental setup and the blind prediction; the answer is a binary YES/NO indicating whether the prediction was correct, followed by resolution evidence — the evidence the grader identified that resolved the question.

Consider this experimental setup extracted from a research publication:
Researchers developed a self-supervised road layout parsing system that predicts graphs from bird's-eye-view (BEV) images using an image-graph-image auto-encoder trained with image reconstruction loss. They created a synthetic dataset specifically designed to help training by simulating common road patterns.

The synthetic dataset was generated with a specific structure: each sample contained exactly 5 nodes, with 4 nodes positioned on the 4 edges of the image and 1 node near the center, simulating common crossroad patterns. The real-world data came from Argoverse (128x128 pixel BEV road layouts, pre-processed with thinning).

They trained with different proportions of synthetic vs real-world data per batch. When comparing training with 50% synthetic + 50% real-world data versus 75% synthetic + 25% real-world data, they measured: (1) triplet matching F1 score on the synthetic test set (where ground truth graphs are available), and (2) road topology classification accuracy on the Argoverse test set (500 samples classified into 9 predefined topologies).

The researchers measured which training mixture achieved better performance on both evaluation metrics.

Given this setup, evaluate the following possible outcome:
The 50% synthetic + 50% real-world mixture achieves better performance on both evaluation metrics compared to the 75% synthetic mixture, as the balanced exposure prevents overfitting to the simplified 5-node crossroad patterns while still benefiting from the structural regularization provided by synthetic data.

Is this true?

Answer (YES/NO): NO